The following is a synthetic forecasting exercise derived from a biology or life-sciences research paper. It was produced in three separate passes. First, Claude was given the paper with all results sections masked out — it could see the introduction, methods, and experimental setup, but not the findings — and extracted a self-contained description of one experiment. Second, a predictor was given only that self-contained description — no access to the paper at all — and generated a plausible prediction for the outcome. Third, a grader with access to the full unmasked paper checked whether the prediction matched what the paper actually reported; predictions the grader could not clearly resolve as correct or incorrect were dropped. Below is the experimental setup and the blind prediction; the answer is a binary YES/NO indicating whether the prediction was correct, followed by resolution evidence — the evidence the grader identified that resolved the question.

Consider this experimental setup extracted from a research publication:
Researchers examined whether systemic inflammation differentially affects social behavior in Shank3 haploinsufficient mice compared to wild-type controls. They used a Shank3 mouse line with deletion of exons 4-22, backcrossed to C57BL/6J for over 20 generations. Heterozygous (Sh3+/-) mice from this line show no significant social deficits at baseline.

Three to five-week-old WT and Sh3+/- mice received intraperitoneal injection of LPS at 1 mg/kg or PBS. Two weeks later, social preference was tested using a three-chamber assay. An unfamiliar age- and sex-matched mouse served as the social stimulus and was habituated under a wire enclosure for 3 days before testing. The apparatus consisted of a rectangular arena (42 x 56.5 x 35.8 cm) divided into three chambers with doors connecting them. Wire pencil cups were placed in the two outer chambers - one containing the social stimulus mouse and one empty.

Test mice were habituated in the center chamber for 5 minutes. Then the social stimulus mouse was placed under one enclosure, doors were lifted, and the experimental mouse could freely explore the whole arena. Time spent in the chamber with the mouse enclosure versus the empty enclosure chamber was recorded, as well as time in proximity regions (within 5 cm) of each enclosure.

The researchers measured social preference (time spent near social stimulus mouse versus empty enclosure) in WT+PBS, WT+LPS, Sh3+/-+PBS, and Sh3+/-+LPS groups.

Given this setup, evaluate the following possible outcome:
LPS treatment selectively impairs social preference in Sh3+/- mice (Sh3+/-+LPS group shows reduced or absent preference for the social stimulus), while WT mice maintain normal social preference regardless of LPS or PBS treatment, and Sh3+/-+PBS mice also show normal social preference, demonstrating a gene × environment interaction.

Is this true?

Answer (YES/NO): NO